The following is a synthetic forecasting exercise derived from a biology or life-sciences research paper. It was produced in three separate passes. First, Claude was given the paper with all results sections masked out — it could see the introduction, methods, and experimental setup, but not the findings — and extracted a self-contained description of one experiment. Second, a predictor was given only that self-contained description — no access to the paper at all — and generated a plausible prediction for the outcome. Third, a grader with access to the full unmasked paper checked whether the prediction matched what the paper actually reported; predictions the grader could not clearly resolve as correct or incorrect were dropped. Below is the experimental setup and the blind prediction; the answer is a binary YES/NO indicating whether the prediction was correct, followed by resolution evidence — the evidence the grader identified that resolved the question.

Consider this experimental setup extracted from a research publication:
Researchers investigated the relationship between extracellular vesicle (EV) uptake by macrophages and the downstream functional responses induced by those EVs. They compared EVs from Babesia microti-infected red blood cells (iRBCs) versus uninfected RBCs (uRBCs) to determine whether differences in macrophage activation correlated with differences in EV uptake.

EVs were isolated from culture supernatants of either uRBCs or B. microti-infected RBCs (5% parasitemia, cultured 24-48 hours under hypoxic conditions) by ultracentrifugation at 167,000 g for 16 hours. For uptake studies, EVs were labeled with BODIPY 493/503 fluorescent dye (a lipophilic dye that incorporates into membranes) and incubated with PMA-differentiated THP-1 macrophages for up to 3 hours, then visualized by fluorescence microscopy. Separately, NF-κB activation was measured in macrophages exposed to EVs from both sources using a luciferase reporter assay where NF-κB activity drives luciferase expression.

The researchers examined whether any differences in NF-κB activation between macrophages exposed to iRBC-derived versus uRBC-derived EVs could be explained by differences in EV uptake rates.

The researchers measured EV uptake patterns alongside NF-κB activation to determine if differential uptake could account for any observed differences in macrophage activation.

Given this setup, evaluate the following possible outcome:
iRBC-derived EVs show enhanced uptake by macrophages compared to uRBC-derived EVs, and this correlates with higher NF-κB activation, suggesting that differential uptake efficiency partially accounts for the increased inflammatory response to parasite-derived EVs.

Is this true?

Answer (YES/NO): NO